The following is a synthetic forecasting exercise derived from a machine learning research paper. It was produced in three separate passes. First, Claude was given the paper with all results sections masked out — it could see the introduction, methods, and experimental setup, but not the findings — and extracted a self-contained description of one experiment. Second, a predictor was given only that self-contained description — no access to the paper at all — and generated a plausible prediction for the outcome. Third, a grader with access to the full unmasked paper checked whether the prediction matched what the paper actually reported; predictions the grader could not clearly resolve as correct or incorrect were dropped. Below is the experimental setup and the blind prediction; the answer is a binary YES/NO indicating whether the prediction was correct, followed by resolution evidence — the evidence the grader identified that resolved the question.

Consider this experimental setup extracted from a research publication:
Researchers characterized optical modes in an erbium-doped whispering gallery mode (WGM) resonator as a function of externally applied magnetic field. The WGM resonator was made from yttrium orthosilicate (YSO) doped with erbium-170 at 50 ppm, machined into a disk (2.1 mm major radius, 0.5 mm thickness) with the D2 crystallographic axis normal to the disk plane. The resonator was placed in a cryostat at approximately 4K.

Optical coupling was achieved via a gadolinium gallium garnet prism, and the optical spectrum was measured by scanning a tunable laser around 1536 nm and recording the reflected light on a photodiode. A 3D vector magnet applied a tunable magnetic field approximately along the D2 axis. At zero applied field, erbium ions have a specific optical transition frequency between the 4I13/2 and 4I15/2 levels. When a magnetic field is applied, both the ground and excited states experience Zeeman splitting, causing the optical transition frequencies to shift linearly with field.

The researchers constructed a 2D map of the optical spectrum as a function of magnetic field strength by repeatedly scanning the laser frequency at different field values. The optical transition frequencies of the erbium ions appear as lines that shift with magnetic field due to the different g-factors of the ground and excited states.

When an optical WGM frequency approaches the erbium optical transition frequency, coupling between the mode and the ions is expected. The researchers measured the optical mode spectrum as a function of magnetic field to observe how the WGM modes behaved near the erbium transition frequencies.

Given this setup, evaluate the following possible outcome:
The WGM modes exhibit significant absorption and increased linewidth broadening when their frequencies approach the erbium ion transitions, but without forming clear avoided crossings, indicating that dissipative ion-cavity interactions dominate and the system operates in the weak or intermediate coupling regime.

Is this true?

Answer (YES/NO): NO